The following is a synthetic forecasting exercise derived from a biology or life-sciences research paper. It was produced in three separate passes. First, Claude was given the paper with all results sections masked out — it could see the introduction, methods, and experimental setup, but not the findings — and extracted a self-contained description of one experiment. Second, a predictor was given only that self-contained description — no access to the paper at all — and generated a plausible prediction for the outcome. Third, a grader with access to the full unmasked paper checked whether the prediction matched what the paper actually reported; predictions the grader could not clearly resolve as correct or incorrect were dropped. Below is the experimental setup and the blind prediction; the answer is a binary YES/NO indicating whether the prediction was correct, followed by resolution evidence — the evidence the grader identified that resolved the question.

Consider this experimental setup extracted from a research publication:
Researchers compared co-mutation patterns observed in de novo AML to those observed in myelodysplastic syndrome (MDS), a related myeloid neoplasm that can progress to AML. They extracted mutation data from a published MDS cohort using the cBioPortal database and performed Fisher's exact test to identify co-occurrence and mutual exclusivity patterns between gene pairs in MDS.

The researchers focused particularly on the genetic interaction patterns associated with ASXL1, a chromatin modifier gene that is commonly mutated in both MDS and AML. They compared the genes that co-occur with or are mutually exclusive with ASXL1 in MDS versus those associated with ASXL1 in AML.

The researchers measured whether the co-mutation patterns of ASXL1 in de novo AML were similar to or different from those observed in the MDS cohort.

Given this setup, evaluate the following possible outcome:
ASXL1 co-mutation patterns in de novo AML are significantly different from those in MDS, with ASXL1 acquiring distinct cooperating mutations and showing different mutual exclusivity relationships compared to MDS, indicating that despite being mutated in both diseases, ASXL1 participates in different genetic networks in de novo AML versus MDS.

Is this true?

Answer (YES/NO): NO